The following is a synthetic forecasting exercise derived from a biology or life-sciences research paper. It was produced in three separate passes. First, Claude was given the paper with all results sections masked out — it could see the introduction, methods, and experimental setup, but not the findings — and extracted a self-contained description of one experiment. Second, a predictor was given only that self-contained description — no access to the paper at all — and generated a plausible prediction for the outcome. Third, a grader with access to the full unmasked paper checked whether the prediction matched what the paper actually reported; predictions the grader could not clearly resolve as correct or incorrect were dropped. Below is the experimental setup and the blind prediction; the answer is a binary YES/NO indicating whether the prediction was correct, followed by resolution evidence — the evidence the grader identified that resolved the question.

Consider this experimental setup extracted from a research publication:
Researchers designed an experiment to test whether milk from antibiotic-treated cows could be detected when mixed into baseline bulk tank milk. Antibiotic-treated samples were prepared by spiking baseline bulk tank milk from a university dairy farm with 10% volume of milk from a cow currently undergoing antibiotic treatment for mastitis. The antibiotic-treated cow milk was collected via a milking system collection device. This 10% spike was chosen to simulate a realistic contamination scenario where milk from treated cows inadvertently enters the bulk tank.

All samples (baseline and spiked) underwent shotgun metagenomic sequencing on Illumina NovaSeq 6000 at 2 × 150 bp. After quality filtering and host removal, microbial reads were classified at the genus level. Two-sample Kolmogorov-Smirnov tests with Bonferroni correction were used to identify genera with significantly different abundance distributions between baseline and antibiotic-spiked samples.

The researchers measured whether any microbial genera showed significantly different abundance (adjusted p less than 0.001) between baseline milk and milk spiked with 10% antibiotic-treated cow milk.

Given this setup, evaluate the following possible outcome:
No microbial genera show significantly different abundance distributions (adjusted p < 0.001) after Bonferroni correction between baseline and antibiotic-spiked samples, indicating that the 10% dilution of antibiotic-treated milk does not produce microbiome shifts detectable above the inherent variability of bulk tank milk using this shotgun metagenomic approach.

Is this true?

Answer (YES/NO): NO